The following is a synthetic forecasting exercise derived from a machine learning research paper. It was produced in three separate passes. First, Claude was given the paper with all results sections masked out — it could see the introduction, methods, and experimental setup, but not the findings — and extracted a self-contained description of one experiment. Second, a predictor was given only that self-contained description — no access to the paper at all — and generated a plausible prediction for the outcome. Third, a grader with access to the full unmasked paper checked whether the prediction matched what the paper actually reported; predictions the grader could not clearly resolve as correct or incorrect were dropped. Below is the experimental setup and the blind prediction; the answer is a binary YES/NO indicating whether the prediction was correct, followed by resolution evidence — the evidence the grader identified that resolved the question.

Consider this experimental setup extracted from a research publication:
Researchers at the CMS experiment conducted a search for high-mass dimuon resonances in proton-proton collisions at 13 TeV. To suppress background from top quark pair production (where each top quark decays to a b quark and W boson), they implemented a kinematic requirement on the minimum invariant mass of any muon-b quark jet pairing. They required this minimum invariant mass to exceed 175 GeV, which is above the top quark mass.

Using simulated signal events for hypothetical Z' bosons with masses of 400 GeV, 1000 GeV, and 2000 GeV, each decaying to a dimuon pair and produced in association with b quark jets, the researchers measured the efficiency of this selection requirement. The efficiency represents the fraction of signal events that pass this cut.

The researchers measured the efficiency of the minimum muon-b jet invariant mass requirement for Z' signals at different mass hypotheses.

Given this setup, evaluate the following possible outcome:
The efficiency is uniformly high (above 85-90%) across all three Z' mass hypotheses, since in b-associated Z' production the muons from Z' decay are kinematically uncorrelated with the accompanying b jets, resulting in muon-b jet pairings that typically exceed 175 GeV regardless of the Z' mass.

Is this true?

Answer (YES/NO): NO